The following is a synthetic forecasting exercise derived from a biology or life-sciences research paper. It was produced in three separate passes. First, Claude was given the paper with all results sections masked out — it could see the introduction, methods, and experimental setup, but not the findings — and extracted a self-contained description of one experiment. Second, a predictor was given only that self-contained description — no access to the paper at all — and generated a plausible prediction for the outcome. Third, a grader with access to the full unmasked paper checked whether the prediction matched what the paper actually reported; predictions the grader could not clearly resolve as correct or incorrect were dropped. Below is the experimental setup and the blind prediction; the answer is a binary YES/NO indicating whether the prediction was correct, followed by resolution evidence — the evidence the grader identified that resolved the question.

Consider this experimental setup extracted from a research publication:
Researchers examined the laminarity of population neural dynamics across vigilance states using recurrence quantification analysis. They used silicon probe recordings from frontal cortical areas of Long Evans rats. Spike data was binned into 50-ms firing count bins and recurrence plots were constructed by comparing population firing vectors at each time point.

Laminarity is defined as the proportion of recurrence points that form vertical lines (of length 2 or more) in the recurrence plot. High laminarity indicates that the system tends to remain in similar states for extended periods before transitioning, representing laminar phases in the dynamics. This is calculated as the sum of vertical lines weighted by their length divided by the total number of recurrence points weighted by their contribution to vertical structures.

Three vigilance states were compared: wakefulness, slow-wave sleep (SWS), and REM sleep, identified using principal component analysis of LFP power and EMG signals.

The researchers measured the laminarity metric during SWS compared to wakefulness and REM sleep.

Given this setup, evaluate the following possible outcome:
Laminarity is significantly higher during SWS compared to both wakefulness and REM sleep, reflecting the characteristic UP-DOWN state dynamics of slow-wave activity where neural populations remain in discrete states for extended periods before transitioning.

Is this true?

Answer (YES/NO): YES